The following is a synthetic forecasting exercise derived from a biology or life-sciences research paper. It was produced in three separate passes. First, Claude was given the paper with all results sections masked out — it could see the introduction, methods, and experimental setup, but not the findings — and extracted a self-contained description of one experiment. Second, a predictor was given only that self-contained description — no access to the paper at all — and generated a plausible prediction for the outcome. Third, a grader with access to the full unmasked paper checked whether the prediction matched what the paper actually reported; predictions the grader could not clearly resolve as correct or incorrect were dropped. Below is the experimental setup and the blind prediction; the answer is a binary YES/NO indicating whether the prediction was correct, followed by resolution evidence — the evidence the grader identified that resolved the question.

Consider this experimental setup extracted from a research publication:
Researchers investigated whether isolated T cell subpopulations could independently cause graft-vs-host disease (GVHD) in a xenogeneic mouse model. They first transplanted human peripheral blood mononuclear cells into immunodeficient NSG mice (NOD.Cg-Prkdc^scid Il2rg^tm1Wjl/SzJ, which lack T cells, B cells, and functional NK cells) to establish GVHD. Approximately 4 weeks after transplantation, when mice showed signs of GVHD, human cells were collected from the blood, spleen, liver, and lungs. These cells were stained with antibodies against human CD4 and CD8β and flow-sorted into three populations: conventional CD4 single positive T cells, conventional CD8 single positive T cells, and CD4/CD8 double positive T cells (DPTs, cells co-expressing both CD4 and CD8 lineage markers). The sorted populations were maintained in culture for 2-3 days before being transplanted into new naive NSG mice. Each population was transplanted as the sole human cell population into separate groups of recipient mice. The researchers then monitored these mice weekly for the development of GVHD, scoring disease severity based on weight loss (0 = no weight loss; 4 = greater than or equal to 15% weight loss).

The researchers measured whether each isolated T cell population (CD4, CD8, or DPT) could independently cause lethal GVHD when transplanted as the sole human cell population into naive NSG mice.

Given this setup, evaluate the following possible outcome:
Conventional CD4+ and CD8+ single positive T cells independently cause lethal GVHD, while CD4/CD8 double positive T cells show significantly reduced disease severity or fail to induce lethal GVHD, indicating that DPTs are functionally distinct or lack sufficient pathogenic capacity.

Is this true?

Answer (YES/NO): NO